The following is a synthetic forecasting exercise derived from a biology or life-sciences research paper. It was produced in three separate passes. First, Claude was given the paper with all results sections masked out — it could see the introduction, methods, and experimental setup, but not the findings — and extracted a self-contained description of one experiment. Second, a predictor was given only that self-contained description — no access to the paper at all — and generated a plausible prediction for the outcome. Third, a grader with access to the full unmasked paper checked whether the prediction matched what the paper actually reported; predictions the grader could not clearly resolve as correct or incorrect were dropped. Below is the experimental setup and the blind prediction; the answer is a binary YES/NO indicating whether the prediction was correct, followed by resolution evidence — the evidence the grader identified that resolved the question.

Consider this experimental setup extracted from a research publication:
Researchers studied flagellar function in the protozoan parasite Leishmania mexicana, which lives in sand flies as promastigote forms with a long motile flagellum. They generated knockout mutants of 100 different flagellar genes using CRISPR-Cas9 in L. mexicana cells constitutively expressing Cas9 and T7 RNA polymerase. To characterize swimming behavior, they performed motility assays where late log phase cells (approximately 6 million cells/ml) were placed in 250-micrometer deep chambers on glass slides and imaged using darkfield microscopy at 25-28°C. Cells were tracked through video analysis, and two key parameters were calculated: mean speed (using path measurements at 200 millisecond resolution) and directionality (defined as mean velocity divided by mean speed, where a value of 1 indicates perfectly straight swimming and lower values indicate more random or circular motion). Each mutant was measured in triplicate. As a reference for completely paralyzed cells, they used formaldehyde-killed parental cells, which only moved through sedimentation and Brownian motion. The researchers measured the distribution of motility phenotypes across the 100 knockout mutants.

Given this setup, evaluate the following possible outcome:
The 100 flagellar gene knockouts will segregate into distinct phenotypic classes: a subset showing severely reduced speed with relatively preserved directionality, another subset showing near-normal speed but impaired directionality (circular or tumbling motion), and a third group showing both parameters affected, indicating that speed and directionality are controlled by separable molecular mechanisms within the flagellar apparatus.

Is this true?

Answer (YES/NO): NO